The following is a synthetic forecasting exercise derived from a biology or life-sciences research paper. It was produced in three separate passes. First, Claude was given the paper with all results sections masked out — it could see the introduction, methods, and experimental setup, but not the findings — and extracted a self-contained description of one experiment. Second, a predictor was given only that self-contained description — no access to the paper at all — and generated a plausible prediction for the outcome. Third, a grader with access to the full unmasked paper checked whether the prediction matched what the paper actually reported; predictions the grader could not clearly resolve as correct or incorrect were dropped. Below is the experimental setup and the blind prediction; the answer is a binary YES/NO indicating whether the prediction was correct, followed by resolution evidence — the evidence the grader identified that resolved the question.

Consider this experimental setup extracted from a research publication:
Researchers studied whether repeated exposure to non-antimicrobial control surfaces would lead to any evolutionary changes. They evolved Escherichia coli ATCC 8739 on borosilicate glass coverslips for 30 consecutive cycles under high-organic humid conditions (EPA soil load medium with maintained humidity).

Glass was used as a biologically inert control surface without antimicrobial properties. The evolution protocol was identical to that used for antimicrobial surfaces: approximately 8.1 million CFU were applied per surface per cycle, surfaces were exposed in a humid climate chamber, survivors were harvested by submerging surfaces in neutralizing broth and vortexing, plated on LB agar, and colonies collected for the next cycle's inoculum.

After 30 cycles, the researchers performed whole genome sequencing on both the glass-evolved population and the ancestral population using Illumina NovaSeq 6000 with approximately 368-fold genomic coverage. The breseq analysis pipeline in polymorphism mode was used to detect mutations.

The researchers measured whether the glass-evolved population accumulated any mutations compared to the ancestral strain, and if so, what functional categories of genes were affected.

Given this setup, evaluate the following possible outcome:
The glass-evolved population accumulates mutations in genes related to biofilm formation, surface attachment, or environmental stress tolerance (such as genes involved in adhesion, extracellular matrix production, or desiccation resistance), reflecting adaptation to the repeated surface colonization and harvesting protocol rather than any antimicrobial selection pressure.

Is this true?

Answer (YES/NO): NO